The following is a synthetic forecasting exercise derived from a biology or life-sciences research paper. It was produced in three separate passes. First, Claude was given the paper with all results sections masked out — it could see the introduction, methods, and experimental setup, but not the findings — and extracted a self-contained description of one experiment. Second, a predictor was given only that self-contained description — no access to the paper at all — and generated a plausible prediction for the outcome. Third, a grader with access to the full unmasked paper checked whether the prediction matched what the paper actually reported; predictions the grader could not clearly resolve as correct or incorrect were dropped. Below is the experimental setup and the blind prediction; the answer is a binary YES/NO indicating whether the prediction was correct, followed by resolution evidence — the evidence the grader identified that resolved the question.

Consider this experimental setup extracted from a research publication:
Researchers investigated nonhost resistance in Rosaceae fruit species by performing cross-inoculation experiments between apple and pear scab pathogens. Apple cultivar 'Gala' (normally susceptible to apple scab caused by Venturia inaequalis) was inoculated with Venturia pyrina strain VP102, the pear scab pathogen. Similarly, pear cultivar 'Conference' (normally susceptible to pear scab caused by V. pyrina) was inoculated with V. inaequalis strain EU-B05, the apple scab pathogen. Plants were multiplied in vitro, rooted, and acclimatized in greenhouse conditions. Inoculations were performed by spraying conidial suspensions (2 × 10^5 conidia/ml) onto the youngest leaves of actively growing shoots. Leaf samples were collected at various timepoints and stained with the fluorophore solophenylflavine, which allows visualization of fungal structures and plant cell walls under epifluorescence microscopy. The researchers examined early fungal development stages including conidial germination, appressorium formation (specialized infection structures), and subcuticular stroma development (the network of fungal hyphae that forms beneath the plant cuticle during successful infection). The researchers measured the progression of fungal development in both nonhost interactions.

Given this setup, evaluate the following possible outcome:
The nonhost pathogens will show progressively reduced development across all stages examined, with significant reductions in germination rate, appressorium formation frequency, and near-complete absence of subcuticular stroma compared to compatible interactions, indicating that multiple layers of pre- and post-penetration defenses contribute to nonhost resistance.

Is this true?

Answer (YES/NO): NO